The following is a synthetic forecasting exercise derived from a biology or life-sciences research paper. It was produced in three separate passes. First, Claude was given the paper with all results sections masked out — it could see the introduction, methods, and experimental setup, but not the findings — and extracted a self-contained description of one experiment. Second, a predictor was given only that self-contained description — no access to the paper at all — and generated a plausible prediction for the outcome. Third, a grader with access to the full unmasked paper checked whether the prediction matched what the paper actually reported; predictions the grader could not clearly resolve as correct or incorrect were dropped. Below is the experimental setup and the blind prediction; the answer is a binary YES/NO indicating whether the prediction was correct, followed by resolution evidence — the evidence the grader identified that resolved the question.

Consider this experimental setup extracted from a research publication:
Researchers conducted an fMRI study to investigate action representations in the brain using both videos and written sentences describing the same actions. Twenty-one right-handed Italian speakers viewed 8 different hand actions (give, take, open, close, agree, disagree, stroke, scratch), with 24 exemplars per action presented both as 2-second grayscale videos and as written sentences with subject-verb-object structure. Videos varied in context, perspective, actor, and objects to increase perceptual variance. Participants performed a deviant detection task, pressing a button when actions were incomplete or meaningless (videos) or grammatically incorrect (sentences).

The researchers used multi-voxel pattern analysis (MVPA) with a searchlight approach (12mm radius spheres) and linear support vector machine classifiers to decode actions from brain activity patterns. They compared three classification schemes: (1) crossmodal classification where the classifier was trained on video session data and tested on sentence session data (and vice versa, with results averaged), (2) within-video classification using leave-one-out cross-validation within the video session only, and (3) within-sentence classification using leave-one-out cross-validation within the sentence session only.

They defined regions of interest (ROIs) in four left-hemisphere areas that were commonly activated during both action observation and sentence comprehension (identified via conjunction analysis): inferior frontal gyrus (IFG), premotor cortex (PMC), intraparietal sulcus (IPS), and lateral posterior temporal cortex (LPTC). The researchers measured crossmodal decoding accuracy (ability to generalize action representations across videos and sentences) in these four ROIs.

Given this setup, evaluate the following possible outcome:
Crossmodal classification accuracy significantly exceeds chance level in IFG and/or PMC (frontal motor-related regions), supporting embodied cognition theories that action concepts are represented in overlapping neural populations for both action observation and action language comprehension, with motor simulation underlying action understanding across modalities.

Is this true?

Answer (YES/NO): NO